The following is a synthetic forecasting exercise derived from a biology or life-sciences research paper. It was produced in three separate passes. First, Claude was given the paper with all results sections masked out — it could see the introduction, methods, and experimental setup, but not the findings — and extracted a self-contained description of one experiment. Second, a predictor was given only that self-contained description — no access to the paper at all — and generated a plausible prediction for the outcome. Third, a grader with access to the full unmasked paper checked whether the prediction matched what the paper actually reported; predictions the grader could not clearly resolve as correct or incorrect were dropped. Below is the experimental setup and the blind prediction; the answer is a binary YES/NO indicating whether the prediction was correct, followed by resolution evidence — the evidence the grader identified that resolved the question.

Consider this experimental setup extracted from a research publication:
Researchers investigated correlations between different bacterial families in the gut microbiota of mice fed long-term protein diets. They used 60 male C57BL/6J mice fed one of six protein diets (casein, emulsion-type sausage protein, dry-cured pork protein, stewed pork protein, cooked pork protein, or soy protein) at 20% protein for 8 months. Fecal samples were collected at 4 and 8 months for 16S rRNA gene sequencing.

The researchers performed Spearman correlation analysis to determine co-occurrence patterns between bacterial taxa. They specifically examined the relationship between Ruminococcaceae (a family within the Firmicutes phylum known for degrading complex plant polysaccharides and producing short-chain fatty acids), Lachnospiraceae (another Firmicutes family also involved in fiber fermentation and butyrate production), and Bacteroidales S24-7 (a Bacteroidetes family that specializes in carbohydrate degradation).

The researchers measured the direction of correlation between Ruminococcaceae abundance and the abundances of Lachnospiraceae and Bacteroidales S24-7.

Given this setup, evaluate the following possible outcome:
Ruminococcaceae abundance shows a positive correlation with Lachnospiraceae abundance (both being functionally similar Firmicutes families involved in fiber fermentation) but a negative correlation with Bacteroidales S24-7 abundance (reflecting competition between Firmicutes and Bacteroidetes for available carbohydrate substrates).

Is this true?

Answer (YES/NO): YES